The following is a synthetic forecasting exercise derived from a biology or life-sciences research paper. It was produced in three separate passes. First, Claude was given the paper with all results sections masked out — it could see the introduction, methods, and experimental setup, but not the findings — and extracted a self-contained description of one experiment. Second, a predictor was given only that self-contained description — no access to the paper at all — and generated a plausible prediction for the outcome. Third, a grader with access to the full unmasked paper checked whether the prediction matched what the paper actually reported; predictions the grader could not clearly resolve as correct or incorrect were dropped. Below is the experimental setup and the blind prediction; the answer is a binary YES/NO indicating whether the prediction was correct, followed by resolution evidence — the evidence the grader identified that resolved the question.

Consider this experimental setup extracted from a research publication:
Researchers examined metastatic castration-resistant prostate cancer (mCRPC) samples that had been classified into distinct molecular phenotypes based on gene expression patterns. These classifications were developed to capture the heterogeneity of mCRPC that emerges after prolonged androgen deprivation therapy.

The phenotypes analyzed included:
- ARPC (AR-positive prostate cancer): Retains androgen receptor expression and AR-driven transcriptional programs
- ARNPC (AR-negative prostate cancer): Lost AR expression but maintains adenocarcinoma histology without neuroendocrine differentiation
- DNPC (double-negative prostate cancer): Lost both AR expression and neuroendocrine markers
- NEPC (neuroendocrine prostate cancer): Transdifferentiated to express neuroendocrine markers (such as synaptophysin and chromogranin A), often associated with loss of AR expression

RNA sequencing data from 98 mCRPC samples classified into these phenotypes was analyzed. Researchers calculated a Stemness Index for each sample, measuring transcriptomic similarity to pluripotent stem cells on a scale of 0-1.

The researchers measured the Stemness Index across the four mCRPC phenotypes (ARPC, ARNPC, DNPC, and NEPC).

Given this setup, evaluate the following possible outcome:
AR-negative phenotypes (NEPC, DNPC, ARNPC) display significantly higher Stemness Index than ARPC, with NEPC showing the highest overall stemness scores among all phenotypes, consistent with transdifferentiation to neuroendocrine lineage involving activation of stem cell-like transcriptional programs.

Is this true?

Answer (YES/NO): NO